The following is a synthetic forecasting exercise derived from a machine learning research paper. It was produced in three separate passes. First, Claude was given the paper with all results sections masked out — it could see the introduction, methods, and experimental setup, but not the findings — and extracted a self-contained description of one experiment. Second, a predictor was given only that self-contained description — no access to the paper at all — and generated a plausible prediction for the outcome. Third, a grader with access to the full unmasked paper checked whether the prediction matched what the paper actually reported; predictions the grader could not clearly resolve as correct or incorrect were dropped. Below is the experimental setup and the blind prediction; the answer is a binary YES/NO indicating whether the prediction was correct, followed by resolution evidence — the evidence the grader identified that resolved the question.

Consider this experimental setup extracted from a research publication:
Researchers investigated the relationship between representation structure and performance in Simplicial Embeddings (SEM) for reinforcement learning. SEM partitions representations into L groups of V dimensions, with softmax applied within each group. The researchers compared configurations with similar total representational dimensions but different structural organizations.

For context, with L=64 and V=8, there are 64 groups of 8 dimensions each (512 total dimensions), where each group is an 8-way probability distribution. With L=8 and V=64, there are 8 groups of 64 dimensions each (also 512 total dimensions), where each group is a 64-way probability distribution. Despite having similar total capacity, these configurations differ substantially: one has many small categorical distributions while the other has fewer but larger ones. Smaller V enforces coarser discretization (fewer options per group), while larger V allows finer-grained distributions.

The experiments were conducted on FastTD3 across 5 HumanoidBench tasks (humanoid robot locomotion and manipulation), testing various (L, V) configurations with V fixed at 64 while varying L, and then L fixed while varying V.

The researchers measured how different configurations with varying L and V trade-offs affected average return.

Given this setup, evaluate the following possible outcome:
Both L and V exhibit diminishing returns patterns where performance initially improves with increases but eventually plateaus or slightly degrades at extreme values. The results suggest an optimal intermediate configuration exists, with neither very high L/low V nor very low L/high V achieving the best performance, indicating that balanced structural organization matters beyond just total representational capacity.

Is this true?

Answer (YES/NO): NO